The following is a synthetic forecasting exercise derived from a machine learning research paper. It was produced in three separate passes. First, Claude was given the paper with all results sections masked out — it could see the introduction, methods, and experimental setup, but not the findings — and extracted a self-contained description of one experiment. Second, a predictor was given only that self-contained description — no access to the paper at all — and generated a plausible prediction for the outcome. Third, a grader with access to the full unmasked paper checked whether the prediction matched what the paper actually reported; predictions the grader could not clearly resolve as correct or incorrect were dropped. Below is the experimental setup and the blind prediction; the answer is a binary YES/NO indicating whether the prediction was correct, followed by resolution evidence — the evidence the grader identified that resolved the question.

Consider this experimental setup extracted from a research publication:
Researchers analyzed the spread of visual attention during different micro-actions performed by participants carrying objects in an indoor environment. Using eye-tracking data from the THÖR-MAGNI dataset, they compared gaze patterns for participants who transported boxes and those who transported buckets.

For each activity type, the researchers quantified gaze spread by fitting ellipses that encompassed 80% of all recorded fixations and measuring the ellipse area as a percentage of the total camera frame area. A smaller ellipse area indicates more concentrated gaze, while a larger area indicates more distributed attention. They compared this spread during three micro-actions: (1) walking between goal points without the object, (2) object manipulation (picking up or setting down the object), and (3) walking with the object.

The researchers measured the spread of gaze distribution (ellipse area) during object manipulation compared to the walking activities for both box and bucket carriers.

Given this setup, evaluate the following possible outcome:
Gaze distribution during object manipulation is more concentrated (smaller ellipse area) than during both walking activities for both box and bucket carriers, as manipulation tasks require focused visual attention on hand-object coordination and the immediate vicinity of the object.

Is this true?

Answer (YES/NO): YES